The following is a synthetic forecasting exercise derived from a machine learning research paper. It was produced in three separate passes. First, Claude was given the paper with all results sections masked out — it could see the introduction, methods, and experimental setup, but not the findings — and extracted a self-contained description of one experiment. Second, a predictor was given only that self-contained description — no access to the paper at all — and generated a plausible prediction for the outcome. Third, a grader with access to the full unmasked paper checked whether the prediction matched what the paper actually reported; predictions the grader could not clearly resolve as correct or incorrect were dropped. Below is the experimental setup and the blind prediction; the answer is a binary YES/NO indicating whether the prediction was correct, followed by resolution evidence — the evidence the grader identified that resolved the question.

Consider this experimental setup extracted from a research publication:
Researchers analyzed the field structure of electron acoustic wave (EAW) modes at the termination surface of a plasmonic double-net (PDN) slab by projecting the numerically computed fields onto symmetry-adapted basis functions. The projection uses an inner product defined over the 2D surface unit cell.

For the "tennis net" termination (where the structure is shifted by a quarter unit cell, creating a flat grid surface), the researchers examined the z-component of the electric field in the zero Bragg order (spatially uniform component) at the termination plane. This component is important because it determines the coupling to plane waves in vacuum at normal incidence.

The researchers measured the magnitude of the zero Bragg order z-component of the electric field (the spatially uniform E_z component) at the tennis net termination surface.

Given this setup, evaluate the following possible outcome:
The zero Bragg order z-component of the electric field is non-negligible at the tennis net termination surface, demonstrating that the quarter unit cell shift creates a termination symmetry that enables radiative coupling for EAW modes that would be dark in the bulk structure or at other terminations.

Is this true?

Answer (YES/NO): NO